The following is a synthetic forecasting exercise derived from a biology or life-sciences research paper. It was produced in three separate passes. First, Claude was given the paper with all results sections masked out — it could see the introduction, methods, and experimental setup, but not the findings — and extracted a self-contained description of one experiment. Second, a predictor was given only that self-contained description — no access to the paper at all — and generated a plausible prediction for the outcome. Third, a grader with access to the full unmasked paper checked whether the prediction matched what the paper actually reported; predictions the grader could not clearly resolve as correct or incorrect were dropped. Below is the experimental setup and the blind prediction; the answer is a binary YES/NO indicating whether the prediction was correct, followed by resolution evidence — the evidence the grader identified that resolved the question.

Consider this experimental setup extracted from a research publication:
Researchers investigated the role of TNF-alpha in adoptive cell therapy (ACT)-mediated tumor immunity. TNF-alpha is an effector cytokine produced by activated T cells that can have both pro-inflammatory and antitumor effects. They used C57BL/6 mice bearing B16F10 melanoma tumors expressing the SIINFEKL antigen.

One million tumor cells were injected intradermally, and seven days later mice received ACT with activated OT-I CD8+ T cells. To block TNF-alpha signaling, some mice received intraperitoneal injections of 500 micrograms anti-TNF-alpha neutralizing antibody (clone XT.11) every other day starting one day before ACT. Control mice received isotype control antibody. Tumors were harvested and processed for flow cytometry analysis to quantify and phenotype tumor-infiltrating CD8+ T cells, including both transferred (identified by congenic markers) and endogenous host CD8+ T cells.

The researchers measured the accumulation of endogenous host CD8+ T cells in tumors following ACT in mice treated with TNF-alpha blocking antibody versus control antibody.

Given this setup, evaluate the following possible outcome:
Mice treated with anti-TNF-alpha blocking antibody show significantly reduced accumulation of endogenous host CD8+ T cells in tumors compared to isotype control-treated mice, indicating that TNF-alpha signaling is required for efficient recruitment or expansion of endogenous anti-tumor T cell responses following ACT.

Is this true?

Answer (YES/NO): YES